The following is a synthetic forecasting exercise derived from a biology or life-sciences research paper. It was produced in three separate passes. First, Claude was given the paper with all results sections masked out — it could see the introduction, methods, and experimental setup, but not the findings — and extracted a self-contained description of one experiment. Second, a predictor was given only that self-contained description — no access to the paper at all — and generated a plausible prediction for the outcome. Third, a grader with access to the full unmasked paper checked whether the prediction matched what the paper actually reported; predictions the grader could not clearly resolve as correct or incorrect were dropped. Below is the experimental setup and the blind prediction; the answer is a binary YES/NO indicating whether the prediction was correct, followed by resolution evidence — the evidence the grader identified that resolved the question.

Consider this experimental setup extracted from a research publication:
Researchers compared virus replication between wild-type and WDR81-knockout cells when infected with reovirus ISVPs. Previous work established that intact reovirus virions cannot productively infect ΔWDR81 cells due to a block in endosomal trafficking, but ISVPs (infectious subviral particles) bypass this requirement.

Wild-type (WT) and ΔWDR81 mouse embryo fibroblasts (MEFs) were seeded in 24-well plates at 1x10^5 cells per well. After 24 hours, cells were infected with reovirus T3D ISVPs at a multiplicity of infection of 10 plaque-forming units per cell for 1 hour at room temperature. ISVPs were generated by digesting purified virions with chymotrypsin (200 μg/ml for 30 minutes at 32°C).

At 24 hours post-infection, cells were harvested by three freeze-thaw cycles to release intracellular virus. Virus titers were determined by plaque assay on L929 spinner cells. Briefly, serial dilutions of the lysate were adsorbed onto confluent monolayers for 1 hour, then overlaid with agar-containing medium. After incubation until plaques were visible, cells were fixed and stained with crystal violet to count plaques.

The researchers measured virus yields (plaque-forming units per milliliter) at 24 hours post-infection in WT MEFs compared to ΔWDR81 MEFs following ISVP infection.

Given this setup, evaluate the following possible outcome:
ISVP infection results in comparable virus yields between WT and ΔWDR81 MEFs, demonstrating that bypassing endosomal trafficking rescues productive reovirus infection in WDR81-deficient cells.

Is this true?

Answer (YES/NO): YES